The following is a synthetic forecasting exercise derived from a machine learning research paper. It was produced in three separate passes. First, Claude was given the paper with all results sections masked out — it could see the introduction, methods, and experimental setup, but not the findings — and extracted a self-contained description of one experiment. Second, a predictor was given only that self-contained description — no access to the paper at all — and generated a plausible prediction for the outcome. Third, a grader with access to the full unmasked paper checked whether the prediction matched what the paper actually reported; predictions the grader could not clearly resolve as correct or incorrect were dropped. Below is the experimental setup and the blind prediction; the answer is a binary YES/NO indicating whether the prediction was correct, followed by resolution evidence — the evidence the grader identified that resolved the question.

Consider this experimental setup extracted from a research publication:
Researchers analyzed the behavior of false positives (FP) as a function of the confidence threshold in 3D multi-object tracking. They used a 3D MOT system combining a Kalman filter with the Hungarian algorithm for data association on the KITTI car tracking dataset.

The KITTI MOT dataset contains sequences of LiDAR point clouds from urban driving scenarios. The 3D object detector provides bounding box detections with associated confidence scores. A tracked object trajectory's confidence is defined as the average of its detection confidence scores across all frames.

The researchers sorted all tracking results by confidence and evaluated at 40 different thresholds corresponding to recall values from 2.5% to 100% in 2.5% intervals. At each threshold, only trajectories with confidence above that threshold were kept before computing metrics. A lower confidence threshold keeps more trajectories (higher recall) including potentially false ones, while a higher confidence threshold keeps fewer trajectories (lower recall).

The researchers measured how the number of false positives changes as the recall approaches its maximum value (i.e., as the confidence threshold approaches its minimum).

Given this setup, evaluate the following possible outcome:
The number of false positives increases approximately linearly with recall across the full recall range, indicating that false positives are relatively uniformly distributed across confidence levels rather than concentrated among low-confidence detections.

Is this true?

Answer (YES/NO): NO